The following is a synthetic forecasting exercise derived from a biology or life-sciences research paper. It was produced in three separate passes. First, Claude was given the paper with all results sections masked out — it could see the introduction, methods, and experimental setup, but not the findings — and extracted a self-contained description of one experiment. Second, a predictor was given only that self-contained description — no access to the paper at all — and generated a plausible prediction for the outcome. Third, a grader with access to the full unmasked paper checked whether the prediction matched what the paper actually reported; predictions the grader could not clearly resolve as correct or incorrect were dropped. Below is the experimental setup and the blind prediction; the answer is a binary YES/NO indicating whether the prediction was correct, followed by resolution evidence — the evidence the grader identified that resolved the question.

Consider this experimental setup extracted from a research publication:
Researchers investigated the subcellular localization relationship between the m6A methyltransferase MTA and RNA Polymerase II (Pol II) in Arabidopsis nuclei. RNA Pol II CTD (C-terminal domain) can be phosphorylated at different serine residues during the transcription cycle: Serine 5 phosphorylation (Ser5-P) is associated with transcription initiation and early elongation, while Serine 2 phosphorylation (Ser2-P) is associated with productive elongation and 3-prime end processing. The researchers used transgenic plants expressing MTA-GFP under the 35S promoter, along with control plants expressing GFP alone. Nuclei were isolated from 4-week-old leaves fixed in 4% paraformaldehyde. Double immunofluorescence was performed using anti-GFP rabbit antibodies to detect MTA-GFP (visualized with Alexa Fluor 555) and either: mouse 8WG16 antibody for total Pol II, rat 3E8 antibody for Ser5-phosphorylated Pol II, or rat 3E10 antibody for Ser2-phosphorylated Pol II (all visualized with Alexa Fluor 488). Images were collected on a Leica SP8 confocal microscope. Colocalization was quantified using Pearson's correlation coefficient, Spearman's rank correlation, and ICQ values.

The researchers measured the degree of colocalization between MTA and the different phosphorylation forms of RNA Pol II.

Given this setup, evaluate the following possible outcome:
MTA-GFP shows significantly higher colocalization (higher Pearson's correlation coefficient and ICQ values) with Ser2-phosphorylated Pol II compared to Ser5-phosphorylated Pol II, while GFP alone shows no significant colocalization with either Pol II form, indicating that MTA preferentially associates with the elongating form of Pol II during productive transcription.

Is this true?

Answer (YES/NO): NO